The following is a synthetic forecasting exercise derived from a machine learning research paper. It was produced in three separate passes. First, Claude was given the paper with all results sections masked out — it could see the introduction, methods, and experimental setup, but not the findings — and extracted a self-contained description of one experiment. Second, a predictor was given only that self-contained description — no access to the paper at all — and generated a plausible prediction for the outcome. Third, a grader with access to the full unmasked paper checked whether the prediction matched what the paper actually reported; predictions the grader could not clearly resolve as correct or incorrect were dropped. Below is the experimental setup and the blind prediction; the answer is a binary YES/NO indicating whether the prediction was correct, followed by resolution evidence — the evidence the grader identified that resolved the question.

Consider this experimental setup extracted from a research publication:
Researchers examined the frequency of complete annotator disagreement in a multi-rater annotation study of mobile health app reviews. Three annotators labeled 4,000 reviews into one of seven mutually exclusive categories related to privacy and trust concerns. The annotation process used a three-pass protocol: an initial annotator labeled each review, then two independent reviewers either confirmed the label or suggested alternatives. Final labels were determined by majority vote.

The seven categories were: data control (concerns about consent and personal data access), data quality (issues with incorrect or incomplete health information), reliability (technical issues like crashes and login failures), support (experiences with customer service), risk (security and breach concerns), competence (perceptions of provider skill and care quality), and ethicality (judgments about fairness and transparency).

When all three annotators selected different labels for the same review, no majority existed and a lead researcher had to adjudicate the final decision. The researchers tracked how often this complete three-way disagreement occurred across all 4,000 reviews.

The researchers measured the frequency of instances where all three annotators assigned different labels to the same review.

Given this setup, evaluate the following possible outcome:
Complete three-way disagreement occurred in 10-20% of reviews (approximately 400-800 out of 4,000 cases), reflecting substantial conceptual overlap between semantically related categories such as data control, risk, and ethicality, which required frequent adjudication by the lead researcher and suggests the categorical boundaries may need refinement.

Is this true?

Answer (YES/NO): NO